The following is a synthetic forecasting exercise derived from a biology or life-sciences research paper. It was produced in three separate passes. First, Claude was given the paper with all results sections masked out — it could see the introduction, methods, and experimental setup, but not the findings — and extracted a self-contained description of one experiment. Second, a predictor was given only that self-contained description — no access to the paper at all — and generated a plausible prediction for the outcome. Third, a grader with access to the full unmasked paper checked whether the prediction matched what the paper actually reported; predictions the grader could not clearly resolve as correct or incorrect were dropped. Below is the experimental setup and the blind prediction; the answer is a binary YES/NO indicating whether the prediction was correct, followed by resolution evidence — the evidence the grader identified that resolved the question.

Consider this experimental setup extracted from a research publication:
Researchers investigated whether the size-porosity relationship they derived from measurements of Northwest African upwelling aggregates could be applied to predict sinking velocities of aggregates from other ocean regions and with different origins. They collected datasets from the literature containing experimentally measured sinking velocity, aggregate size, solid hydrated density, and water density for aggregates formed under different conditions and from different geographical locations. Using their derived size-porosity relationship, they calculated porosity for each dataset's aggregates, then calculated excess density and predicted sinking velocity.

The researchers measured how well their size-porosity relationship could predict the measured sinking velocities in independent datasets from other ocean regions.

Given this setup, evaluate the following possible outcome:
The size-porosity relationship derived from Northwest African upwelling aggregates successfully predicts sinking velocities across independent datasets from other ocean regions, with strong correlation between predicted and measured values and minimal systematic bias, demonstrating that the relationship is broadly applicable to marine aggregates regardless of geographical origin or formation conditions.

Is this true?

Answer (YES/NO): NO